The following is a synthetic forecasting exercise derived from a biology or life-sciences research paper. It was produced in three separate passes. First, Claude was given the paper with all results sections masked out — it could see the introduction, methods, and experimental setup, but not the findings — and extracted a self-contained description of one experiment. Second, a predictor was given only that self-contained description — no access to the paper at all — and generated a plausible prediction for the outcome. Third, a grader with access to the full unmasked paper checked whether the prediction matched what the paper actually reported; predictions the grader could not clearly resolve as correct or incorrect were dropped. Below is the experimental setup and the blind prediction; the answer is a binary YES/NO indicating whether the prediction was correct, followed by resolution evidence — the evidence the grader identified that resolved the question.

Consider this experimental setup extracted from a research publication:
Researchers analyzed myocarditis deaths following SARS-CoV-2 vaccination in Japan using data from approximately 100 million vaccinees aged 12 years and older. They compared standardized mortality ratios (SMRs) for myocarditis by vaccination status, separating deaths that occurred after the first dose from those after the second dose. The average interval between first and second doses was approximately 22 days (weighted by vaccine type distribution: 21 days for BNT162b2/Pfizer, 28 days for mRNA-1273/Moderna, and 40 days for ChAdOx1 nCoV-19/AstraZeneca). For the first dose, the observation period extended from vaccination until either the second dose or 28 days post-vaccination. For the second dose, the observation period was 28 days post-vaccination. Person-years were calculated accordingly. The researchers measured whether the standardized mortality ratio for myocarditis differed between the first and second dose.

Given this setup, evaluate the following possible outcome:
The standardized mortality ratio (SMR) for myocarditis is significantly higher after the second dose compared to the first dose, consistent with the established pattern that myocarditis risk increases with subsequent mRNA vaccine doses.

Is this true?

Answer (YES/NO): NO